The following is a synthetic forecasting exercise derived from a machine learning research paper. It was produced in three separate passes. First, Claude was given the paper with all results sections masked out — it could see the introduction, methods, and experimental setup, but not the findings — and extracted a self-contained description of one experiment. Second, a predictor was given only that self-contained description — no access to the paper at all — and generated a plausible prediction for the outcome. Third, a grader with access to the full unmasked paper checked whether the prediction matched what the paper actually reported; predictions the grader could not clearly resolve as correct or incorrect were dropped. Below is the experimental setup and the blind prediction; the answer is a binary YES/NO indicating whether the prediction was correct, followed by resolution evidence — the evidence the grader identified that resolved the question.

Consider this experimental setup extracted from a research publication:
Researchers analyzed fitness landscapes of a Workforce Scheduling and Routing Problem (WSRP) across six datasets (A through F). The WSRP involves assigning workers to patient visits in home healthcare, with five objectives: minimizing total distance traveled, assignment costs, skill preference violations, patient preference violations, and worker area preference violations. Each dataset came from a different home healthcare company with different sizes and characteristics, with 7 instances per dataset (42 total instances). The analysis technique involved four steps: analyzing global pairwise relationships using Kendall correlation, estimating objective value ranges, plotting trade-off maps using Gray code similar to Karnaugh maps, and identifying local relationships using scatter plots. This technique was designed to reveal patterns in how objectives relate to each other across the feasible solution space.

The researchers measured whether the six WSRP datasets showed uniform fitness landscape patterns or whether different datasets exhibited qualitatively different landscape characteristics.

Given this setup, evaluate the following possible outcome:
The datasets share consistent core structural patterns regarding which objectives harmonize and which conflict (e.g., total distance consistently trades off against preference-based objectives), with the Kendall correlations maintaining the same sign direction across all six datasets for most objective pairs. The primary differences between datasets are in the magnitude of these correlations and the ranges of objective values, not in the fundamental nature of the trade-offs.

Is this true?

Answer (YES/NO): NO